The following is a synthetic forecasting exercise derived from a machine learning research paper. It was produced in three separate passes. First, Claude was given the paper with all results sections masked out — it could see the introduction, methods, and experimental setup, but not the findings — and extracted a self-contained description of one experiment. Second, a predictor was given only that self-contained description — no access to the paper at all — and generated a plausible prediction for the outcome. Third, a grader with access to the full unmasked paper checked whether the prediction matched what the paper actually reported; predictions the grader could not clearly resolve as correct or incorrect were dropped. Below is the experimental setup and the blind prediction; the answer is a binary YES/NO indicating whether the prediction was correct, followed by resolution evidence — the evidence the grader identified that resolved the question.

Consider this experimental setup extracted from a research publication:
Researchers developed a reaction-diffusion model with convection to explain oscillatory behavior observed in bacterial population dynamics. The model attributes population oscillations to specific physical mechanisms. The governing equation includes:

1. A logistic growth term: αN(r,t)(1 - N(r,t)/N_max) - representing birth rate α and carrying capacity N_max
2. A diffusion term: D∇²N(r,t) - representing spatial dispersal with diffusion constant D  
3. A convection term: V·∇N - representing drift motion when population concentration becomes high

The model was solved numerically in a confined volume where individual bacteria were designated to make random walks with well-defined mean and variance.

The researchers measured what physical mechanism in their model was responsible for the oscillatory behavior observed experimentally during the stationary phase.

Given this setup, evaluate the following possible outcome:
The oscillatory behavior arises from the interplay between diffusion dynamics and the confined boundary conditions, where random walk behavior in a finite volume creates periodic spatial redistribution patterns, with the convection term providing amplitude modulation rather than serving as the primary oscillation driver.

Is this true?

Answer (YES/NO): NO